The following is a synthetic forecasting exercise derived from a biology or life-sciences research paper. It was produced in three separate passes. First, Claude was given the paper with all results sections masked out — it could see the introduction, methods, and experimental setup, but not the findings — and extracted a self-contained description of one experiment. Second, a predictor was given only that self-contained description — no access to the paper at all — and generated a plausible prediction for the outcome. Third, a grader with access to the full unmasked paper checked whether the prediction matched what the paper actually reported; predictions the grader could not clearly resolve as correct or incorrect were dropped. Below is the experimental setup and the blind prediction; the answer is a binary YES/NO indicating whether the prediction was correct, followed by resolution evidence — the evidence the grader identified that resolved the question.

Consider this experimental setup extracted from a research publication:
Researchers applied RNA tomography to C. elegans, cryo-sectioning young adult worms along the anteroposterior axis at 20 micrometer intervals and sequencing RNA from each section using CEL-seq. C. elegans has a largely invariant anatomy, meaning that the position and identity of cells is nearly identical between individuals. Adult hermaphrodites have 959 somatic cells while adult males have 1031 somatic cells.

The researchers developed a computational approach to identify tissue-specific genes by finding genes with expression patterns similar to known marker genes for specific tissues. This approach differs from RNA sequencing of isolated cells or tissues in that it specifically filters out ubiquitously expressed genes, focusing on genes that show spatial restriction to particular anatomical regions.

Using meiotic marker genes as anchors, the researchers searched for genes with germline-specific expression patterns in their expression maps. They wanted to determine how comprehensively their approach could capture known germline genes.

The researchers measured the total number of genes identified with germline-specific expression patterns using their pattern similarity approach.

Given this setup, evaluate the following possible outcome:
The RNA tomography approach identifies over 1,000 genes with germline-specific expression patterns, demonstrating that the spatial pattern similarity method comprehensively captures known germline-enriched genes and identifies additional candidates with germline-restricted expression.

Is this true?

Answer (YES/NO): YES